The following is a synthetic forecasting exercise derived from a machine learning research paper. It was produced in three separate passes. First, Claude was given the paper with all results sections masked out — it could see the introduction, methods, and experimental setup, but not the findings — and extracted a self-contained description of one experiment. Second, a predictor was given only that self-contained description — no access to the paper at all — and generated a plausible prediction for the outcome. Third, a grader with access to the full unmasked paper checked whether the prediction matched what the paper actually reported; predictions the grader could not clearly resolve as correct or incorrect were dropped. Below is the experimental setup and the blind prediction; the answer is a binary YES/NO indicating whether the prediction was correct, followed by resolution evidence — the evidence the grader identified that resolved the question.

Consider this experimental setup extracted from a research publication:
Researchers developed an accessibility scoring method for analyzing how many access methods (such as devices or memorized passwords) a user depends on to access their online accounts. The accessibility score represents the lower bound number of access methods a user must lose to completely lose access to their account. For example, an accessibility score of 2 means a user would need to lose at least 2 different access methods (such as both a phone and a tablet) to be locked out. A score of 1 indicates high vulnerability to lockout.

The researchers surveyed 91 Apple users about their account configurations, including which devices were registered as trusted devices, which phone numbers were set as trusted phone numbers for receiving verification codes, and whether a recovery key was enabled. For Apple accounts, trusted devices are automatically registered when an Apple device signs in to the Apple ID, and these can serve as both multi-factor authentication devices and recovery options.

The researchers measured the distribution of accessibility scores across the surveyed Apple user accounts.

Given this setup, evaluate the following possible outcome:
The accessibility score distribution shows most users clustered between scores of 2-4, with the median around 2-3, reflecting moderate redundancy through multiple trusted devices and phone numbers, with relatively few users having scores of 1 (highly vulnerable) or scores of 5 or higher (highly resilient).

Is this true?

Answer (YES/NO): NO